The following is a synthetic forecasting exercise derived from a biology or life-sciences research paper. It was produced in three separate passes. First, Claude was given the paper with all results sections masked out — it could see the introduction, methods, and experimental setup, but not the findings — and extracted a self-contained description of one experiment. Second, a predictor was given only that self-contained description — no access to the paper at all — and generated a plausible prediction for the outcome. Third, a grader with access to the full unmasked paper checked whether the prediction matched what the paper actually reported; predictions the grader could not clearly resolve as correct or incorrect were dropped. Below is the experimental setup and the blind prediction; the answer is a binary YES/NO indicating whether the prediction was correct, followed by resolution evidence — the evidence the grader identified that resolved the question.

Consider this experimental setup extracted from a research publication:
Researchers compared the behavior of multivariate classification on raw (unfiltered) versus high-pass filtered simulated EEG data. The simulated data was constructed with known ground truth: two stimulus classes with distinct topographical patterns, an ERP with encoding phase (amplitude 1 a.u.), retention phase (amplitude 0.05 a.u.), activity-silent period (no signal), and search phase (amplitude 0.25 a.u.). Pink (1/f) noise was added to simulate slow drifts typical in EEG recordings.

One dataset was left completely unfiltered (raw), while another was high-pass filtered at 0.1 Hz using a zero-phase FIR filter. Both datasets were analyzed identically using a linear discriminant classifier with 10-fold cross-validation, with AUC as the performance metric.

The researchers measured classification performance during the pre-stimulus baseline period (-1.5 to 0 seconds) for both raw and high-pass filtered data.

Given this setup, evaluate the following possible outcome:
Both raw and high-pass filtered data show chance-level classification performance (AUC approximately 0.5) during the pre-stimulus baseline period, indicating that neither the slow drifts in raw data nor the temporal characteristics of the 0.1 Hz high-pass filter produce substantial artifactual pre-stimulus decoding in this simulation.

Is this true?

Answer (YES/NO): NO